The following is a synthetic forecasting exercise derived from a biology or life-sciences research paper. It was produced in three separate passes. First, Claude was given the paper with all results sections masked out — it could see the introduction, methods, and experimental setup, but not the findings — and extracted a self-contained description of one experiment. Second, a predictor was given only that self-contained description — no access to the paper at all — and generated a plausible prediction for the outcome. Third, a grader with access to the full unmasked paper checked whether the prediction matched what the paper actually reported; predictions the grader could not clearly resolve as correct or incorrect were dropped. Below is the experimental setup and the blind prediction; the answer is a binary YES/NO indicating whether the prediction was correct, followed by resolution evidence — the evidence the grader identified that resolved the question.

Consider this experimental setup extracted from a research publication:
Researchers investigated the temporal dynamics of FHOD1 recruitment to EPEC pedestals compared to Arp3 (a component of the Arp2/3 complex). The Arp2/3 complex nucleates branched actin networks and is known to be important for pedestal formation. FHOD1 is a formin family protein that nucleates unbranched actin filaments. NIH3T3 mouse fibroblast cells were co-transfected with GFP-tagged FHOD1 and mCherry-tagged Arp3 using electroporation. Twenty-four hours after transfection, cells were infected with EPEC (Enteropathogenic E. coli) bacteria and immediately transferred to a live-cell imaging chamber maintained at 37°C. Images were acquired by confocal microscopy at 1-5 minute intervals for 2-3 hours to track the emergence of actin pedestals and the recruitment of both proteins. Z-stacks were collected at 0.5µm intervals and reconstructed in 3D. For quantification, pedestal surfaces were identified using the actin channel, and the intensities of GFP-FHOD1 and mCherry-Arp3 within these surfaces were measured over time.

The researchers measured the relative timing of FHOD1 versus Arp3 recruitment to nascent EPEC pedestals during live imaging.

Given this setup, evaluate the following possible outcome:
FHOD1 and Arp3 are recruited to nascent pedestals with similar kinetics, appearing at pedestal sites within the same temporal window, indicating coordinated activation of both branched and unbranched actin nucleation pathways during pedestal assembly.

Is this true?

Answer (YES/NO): NO